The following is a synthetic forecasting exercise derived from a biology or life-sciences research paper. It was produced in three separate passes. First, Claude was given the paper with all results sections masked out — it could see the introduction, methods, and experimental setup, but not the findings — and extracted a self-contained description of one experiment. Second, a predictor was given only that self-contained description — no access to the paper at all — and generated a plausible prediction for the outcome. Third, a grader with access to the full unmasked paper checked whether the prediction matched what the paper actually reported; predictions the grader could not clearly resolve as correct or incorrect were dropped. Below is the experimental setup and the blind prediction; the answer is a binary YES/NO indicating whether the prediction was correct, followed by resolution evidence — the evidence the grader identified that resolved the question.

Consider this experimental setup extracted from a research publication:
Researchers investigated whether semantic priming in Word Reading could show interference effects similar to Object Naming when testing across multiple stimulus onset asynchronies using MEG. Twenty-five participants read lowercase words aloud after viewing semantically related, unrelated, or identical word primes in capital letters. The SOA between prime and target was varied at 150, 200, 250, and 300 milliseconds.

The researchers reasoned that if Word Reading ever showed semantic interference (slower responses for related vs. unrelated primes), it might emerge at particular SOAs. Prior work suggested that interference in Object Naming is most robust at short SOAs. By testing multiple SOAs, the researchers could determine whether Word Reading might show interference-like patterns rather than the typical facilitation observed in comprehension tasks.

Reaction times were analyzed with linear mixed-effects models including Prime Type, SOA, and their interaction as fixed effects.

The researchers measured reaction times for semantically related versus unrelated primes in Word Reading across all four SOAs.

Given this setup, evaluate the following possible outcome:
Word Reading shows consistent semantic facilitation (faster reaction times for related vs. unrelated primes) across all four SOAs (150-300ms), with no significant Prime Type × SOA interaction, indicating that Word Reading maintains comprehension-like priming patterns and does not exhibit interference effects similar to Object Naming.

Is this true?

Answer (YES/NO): NO